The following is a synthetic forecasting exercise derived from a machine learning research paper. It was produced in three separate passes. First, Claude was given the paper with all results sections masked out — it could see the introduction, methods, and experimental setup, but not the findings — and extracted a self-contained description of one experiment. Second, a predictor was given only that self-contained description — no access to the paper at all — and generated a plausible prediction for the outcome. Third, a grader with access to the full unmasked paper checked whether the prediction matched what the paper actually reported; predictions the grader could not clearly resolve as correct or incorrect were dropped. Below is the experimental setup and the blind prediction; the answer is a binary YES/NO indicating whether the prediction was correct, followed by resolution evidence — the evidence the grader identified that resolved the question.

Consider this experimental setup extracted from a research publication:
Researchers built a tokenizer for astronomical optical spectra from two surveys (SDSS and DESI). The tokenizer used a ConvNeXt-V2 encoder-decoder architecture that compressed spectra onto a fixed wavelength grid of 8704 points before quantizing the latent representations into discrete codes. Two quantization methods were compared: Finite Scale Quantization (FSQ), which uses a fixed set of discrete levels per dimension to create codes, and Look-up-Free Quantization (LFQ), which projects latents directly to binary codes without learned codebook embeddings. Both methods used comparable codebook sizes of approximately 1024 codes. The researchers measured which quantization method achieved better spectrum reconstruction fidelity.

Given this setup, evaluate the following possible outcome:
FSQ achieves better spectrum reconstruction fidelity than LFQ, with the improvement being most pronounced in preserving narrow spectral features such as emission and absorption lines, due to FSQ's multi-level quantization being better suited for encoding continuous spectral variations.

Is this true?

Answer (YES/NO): NO